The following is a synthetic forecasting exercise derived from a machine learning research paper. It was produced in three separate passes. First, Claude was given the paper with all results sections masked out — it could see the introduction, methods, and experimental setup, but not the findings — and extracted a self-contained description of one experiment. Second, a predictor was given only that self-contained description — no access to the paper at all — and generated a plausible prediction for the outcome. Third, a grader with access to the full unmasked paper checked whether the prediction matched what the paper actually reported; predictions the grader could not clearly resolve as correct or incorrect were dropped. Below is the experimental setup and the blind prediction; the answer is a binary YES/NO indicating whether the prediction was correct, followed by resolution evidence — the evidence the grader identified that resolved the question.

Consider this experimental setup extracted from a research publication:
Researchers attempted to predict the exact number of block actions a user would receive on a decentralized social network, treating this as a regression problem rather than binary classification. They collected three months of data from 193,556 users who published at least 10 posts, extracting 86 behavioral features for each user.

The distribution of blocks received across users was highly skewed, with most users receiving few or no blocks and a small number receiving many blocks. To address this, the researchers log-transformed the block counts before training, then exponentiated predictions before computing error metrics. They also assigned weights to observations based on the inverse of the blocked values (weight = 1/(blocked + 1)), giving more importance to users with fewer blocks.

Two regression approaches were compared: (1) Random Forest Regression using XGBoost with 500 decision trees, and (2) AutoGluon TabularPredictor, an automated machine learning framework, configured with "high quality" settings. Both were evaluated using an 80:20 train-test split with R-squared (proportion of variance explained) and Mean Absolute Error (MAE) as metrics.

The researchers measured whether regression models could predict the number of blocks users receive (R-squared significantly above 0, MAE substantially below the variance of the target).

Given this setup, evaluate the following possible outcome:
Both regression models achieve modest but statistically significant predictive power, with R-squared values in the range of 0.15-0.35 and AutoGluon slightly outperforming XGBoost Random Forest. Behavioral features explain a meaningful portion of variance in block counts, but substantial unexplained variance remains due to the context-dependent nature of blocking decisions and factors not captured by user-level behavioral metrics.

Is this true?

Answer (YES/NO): NO